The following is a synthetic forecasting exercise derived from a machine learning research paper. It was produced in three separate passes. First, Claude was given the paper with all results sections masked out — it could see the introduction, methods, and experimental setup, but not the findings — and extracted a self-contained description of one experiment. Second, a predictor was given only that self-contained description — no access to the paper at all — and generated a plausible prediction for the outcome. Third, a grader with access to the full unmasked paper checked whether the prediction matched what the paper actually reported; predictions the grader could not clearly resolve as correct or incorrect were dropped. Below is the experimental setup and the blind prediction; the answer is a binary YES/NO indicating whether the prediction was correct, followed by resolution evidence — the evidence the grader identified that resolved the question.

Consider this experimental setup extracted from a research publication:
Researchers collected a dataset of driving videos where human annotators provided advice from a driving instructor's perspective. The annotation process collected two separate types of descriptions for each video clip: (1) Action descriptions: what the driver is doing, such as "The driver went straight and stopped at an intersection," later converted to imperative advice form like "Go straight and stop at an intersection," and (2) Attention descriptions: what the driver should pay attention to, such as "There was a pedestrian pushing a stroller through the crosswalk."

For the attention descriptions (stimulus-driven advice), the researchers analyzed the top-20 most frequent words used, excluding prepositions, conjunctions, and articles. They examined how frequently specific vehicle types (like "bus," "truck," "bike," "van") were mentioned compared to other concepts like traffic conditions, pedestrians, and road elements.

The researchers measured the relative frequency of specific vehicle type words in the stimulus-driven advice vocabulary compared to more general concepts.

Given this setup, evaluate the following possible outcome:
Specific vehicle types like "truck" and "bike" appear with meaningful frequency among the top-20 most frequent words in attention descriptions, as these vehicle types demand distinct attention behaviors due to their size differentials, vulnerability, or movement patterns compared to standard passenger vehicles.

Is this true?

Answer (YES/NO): NO